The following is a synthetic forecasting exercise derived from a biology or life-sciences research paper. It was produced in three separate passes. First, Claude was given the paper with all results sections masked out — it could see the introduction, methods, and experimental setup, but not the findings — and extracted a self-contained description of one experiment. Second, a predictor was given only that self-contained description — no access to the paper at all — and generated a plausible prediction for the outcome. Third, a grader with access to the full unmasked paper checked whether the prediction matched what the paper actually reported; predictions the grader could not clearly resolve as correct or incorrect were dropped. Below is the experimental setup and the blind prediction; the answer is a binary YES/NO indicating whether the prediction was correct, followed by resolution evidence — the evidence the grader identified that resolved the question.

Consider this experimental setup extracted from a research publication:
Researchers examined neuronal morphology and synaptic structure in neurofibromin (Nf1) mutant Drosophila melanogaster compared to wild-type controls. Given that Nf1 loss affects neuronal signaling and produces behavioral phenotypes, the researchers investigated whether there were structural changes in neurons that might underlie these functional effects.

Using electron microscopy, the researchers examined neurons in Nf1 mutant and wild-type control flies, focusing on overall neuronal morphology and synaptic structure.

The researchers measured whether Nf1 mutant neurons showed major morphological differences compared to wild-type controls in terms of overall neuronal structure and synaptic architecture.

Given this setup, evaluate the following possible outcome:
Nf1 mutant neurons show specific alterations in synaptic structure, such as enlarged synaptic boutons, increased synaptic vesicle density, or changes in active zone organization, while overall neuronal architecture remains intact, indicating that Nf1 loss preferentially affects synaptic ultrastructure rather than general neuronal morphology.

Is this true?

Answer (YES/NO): NO